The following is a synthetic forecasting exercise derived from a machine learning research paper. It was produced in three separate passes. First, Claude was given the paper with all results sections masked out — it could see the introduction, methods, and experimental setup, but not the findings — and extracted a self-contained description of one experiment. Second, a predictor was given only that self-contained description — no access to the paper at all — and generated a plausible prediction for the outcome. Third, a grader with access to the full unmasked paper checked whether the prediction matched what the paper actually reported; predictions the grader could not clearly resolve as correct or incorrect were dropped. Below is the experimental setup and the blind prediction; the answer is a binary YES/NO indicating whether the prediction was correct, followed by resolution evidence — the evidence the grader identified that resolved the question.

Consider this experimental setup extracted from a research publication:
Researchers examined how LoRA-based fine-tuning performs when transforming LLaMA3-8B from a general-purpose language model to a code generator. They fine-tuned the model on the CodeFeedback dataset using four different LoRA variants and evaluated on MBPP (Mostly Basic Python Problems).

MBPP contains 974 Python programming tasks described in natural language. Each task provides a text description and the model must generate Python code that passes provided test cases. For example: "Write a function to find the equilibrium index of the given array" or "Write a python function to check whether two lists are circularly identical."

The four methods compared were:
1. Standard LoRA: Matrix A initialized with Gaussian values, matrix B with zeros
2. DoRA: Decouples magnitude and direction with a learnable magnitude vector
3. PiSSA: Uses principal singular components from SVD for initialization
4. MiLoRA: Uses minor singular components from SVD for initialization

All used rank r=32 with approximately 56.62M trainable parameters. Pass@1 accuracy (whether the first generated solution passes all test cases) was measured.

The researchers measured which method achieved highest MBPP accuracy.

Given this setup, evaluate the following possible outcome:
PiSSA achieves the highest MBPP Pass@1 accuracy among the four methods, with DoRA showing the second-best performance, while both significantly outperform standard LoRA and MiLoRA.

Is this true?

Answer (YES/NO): NO